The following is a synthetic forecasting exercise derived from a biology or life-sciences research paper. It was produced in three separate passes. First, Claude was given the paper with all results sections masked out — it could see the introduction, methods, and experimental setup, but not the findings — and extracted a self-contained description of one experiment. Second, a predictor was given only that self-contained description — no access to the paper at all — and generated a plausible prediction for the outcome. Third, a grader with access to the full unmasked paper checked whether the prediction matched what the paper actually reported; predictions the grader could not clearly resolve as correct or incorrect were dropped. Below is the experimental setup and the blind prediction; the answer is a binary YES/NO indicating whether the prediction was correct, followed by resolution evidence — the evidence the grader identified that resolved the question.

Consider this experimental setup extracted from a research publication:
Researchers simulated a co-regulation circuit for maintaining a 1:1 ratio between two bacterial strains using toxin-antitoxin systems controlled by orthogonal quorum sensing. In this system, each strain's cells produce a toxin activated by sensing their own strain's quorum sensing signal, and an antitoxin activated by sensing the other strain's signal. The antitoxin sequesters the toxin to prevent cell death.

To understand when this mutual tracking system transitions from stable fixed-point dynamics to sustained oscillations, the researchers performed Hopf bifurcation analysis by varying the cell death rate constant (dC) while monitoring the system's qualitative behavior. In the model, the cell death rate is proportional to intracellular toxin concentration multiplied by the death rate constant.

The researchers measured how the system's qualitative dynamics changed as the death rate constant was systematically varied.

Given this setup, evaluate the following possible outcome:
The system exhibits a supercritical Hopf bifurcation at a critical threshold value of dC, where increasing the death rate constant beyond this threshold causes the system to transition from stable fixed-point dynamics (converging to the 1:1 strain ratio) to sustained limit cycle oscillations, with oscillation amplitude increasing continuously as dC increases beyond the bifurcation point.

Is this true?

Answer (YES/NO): NO